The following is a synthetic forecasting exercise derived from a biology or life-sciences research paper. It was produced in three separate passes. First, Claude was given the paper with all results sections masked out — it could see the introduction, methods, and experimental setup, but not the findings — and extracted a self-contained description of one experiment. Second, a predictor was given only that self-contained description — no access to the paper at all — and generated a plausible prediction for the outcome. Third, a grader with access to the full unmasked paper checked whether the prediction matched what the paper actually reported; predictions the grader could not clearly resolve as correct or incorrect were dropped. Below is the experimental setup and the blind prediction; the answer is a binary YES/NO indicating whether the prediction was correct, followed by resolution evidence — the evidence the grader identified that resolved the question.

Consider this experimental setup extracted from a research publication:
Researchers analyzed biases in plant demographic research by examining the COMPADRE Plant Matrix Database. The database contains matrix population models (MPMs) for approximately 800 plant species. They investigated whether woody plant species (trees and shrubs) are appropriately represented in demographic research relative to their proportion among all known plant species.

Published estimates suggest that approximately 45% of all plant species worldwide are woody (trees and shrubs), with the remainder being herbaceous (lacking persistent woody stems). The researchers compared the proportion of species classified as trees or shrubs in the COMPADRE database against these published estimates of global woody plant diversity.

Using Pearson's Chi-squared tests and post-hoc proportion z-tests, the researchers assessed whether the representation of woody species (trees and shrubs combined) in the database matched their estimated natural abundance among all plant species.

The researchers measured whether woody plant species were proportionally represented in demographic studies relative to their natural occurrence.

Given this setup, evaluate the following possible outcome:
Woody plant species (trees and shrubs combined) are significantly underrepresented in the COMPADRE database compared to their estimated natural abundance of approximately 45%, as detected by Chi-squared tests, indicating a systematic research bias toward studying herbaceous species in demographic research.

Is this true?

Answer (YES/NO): YES